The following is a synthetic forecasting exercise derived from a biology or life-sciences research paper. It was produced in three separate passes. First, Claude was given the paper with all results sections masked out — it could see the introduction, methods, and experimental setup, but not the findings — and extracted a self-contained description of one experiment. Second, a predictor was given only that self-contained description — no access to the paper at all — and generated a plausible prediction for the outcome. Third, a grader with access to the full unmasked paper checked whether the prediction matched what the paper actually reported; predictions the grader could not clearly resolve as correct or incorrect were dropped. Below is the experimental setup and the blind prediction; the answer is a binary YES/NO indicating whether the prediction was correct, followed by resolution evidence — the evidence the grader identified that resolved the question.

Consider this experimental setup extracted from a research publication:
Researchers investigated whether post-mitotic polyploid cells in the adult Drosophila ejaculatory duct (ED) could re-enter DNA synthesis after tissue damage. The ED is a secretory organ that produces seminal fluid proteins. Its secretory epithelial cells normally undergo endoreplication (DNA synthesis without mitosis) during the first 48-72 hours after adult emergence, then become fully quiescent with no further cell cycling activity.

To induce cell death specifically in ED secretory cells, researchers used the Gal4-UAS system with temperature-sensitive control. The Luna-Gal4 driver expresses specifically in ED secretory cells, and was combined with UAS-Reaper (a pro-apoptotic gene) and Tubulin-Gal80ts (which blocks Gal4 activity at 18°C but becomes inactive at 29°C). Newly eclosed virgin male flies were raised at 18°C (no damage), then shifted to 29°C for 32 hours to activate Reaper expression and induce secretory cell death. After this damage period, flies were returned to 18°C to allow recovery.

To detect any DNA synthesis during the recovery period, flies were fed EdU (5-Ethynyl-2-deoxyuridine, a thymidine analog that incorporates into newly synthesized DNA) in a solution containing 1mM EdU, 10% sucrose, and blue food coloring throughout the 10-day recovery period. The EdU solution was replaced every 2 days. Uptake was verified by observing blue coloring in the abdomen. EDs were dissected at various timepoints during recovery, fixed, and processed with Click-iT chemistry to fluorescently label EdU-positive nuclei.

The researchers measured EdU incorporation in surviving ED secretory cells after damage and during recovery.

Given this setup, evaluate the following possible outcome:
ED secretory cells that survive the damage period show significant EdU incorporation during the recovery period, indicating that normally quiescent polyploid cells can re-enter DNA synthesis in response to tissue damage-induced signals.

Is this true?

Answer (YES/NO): YES